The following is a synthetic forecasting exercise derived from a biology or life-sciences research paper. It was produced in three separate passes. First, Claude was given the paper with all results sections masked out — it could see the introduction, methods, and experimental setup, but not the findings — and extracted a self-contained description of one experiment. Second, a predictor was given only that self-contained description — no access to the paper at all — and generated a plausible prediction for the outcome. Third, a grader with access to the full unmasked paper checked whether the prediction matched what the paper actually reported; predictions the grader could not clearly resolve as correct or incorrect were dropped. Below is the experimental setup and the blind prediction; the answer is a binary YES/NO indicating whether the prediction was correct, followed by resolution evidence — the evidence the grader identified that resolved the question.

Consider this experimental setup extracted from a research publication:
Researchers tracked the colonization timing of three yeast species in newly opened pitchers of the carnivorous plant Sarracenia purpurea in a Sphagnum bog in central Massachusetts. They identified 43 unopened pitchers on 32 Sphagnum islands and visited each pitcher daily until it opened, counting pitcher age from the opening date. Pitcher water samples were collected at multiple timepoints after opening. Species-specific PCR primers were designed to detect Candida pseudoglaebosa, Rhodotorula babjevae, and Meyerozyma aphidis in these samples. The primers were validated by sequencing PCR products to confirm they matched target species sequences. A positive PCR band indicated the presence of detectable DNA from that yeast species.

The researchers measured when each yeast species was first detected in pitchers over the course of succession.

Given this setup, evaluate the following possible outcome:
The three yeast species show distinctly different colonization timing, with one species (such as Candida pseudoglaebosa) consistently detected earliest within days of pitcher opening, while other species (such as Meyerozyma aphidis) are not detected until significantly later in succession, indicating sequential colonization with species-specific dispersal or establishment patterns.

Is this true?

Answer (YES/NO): YES